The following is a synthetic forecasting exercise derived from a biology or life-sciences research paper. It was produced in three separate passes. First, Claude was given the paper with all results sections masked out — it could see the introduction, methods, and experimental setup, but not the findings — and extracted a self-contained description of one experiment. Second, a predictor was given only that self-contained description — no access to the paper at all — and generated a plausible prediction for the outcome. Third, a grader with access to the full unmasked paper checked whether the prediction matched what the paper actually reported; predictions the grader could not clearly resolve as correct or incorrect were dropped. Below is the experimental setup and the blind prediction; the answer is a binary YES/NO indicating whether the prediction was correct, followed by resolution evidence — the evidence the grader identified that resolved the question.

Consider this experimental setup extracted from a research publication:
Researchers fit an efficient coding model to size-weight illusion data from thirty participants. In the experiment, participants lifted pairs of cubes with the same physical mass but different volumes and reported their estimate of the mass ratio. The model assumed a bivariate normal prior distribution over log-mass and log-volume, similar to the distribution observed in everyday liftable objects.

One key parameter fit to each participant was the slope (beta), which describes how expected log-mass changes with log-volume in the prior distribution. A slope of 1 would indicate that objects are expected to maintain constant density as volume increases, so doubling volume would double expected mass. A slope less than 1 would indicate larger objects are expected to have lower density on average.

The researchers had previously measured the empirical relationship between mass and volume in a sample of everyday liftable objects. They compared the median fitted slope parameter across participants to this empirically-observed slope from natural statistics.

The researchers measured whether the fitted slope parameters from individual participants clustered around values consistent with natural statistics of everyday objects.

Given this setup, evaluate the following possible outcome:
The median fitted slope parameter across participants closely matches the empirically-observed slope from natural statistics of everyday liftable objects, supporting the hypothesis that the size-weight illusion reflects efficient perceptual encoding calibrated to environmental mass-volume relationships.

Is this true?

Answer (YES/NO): NO